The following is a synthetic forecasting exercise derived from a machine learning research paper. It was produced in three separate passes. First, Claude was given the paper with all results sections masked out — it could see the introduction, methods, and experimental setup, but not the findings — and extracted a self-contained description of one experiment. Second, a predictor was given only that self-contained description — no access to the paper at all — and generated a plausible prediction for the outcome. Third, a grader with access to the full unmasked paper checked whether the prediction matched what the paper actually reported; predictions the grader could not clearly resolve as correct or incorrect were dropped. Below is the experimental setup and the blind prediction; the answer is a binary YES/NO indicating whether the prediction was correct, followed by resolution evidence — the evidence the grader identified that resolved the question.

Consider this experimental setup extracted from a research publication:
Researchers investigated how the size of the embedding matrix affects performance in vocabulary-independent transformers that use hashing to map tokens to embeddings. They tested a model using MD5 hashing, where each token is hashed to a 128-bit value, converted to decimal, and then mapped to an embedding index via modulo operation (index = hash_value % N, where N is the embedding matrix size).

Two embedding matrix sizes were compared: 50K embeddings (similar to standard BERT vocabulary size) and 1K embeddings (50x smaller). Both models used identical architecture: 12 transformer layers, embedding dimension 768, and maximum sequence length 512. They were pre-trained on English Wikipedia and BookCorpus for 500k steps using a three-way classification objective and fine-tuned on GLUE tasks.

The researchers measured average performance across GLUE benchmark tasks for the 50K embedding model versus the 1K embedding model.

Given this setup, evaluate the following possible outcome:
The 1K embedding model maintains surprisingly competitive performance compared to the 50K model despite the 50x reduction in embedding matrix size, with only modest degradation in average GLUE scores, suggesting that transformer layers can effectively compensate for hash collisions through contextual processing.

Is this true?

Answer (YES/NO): NO